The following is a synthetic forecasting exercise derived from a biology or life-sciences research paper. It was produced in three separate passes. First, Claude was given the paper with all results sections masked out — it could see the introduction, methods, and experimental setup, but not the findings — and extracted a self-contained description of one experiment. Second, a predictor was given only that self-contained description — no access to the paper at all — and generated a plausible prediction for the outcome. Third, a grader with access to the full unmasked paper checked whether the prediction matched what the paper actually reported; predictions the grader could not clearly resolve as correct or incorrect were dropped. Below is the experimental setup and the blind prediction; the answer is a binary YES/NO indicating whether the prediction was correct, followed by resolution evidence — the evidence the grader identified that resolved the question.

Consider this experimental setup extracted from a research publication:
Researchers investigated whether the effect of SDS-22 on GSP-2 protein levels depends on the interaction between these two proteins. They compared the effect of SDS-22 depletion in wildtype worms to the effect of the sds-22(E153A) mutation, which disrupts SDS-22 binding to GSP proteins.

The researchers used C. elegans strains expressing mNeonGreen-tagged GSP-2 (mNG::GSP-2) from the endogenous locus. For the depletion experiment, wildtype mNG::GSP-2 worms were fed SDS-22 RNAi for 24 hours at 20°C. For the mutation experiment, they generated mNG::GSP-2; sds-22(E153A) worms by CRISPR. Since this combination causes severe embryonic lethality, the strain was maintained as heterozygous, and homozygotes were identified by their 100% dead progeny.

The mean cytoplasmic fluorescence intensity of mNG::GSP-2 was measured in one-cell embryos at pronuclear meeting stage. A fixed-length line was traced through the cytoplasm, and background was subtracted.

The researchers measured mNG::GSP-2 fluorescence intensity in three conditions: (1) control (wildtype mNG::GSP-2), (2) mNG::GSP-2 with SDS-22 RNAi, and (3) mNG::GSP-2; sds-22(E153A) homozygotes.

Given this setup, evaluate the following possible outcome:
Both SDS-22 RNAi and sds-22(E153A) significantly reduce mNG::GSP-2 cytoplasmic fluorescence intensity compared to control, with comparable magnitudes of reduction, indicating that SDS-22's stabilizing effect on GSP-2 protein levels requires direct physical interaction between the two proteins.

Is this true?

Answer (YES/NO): YES